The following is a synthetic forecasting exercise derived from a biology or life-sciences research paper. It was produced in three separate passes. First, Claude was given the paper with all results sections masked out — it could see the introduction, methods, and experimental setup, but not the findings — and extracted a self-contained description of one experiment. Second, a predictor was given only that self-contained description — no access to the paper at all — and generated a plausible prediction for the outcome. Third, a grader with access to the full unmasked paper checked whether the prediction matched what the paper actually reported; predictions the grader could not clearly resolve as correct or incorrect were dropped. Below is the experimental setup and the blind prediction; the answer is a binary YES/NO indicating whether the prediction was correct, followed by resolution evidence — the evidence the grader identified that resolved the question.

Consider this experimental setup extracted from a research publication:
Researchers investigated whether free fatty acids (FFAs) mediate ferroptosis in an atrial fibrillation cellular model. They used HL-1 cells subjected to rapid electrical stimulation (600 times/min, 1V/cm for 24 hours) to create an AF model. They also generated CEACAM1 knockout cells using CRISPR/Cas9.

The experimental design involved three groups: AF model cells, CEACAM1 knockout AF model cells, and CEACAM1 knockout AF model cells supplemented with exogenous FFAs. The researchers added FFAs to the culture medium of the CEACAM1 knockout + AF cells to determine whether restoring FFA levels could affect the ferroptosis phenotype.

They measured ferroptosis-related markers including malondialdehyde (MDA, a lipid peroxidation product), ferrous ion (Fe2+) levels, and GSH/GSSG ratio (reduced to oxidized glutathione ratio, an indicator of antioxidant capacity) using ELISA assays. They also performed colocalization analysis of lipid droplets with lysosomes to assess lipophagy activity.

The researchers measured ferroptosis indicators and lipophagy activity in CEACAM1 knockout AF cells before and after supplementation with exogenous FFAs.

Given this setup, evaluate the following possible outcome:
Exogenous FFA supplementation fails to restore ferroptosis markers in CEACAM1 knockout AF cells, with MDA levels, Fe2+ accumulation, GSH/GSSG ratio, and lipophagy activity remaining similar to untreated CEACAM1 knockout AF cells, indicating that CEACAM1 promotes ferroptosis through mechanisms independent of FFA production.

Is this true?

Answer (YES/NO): NO